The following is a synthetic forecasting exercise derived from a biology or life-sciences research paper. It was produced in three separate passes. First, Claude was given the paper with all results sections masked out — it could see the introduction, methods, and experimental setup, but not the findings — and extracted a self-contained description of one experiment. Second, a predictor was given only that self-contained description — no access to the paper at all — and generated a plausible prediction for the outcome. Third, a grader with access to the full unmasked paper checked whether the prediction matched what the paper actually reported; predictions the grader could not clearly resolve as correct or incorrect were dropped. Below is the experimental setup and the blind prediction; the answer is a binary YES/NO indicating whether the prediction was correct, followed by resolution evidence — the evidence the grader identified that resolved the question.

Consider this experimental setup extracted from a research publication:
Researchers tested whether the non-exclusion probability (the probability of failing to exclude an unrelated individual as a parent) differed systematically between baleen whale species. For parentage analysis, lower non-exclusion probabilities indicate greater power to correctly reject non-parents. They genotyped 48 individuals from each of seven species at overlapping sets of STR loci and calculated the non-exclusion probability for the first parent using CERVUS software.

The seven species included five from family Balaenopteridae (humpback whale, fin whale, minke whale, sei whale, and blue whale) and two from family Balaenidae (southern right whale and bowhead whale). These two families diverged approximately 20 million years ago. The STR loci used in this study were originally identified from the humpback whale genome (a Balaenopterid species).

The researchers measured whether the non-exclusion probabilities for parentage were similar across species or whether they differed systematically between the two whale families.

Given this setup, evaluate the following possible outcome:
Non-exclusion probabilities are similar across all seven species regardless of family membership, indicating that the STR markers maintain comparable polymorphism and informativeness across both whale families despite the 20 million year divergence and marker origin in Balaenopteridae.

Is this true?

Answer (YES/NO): NO